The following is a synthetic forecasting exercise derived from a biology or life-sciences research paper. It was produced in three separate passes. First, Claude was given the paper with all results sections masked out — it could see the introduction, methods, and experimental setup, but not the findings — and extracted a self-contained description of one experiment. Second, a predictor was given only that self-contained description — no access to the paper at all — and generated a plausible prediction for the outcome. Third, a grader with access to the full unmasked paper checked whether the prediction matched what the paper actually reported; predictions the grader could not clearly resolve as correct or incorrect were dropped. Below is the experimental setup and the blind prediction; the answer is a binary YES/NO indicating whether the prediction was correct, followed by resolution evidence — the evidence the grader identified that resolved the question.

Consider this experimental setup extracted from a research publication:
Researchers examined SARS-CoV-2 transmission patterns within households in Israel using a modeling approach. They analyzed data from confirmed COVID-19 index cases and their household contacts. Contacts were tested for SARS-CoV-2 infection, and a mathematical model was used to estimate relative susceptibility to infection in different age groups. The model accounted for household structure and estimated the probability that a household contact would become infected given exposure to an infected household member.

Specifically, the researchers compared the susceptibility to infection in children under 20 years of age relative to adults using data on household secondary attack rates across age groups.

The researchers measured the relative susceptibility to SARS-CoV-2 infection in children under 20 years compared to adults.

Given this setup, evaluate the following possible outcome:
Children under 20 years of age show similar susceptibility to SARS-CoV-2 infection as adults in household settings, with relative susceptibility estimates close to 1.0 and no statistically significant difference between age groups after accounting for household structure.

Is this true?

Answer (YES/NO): NO